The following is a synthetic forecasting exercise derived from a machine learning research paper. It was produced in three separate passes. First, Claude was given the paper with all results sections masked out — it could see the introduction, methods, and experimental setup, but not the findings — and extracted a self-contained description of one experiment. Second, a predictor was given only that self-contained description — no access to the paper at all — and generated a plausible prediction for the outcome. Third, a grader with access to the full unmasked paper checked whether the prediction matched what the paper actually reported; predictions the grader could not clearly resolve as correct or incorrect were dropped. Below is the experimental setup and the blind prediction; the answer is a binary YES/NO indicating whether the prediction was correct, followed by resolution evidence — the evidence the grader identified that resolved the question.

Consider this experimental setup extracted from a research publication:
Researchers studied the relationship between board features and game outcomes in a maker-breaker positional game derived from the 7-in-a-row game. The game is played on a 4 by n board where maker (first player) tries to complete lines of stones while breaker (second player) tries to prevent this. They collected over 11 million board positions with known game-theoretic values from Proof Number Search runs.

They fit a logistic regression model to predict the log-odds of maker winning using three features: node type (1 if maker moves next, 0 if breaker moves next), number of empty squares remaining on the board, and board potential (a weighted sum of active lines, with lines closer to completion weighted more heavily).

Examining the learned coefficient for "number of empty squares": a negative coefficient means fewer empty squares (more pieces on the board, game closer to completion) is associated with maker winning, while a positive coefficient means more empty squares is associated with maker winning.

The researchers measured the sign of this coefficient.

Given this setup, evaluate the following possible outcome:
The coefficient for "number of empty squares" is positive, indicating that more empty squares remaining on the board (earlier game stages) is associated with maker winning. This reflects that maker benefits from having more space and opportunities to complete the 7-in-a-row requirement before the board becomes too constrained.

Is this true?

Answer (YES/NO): NO